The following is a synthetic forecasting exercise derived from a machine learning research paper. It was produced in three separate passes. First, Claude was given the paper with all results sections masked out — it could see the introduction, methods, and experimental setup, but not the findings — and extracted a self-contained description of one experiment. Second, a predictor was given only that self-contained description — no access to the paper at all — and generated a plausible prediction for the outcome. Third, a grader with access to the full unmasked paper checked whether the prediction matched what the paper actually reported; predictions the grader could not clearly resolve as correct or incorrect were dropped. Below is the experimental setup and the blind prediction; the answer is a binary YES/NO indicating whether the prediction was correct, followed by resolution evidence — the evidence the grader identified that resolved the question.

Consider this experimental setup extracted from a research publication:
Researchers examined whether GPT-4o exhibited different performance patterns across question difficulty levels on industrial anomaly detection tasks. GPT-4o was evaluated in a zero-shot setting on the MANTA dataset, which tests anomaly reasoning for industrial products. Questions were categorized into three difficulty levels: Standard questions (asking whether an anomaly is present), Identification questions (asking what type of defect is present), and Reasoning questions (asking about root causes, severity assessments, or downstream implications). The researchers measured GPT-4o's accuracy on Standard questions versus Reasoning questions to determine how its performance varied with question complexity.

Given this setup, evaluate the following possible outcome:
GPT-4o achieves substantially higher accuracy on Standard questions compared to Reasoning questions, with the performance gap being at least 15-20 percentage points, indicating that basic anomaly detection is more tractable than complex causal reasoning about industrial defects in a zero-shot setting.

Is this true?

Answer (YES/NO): NO